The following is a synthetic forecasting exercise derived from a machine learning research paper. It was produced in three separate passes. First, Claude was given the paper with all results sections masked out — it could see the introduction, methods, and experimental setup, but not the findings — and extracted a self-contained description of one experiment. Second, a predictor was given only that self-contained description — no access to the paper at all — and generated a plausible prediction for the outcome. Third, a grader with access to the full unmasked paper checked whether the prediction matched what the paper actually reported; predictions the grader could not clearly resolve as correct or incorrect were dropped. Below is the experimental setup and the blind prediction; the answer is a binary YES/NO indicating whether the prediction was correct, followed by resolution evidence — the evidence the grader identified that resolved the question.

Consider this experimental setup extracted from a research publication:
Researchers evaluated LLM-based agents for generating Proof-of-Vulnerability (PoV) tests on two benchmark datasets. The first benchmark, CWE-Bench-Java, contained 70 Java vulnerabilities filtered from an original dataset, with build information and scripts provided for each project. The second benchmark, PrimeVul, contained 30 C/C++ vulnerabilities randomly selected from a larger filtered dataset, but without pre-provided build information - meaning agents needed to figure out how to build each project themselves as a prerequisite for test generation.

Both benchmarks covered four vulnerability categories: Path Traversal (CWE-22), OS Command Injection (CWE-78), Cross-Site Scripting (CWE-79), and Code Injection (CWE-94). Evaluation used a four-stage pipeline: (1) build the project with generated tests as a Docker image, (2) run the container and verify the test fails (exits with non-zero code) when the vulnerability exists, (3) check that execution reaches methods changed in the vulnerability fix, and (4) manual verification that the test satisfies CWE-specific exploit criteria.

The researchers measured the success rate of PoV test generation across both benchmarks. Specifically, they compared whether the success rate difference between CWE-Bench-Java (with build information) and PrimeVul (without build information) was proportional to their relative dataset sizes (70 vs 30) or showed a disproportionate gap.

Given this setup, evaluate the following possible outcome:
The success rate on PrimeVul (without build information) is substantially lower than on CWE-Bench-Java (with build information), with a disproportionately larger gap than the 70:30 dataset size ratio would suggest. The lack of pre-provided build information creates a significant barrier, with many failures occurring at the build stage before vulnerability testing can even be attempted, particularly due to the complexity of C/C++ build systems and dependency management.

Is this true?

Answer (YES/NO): NO